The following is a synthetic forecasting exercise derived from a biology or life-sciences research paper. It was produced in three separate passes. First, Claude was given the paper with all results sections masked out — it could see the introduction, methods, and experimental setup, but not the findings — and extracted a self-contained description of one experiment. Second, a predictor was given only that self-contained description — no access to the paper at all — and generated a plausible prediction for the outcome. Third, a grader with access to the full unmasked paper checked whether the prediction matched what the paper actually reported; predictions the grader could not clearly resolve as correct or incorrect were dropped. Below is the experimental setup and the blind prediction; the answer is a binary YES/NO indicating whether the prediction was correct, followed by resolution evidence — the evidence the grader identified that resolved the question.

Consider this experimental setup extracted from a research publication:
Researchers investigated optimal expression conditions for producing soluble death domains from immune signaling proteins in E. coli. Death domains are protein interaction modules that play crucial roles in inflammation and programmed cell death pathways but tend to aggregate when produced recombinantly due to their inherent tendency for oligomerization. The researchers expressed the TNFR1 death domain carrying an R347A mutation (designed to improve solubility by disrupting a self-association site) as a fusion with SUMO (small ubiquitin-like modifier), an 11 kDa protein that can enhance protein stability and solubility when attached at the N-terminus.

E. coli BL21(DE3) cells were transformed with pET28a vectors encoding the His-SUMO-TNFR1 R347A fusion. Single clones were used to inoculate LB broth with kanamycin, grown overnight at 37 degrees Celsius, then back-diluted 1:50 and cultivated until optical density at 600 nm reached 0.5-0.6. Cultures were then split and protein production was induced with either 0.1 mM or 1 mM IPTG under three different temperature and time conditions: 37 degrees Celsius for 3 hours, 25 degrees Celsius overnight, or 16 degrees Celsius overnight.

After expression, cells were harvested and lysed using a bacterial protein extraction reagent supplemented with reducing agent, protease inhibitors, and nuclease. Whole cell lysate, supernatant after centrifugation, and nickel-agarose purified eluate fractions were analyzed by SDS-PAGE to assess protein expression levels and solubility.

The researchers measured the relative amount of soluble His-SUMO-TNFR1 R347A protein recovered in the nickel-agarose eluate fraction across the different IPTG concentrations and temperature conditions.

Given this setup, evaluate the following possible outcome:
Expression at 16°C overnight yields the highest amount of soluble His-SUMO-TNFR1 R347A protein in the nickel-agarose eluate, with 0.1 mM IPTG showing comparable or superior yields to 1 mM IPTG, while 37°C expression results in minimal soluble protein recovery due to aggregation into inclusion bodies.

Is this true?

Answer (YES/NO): NO